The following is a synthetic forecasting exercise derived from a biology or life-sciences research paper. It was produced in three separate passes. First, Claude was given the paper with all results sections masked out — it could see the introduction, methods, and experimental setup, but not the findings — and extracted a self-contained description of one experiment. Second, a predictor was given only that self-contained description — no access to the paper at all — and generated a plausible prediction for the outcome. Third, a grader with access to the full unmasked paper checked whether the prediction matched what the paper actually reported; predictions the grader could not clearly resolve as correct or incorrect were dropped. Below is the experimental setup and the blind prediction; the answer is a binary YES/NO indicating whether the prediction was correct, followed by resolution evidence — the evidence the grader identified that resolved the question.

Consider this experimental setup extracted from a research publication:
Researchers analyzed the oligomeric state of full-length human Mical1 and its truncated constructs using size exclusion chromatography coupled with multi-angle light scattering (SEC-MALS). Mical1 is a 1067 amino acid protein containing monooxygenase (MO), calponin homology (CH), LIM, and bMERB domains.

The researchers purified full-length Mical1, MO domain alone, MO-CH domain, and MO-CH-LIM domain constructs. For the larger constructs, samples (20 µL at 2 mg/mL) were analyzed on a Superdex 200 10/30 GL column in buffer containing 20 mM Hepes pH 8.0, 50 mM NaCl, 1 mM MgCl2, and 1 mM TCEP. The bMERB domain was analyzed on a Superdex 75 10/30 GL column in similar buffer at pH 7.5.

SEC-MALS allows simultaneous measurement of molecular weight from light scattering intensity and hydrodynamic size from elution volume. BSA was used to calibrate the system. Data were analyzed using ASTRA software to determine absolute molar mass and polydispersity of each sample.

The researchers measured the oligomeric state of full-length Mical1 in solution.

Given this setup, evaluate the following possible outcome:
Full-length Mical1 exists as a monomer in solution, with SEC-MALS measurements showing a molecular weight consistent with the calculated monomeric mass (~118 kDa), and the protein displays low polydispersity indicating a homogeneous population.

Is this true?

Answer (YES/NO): YES